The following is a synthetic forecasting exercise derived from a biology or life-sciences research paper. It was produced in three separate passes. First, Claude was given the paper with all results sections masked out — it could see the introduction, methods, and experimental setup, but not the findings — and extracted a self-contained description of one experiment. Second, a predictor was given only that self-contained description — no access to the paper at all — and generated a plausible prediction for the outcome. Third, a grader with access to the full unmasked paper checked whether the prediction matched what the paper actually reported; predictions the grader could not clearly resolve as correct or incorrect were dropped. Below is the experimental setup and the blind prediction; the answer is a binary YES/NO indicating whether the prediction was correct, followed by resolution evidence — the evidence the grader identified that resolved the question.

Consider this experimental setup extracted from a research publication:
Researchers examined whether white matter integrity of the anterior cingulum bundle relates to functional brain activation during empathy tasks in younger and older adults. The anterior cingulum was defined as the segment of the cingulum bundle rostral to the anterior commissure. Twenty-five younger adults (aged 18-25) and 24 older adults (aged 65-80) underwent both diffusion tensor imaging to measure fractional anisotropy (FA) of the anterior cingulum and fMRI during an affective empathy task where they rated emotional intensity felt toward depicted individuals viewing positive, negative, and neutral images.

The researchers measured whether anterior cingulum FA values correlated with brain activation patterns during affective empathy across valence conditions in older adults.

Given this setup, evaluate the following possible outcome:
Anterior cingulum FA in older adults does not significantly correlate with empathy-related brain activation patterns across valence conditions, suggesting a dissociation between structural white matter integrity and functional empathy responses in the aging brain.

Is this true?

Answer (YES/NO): NO